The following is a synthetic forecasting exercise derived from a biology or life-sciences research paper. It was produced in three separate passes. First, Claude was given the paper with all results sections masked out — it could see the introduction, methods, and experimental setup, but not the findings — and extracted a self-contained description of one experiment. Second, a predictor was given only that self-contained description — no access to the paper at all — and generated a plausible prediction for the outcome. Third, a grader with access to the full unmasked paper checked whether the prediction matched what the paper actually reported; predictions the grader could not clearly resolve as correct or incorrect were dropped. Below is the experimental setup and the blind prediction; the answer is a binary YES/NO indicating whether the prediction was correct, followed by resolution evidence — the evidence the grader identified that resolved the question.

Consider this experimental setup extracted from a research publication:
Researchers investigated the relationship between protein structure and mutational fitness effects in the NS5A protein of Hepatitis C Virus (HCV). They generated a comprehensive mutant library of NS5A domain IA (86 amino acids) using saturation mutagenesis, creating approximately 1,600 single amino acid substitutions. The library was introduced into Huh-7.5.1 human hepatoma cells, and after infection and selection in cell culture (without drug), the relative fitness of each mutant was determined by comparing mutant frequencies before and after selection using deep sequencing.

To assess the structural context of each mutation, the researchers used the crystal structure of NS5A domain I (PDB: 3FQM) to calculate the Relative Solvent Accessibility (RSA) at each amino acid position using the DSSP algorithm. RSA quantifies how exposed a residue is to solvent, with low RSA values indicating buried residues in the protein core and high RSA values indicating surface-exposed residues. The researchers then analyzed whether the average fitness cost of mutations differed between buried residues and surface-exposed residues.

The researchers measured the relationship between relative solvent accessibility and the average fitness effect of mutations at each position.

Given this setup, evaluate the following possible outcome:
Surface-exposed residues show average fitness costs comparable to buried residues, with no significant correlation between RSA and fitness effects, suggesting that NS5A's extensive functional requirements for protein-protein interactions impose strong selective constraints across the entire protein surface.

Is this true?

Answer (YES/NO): NO